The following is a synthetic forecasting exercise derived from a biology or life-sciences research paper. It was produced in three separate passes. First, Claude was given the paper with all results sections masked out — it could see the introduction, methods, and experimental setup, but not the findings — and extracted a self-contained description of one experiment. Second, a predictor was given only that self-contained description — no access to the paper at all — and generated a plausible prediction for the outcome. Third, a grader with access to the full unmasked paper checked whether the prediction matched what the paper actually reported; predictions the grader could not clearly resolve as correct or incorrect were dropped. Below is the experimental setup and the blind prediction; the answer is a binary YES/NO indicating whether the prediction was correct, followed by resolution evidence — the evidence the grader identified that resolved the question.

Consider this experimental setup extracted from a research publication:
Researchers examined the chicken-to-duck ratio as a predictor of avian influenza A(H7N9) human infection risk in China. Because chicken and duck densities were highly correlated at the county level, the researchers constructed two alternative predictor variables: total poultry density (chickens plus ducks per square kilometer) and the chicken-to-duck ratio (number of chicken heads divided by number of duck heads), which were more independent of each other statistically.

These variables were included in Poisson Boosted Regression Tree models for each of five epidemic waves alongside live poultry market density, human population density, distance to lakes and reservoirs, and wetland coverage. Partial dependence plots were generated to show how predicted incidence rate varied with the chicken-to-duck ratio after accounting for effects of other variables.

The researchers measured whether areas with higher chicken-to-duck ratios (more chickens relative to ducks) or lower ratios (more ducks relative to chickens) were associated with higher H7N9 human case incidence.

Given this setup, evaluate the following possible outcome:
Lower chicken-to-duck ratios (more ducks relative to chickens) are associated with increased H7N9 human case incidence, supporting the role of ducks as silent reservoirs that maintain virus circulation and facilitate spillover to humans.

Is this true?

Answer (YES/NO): NO